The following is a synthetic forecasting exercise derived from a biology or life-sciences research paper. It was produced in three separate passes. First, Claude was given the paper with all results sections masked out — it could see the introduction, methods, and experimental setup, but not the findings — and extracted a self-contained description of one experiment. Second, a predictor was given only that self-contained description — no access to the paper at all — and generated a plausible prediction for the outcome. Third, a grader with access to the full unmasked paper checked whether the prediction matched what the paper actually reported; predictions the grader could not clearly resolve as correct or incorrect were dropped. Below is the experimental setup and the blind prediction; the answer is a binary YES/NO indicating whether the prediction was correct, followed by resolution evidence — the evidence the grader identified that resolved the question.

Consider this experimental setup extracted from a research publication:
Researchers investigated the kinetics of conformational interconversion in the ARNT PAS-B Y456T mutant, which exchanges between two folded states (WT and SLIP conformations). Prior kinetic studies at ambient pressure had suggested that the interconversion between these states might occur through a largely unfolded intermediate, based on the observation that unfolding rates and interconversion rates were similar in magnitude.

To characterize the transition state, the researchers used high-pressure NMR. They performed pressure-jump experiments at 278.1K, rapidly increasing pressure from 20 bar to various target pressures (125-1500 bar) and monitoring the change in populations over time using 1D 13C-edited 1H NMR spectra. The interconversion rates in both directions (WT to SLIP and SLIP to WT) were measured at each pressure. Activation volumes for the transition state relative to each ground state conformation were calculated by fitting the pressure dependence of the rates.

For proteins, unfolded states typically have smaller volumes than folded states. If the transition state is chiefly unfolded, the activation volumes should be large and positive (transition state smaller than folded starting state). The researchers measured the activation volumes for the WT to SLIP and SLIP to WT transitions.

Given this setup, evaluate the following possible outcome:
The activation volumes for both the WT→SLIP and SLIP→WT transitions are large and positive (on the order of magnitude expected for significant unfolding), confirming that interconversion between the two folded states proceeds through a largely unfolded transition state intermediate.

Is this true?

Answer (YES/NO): NO